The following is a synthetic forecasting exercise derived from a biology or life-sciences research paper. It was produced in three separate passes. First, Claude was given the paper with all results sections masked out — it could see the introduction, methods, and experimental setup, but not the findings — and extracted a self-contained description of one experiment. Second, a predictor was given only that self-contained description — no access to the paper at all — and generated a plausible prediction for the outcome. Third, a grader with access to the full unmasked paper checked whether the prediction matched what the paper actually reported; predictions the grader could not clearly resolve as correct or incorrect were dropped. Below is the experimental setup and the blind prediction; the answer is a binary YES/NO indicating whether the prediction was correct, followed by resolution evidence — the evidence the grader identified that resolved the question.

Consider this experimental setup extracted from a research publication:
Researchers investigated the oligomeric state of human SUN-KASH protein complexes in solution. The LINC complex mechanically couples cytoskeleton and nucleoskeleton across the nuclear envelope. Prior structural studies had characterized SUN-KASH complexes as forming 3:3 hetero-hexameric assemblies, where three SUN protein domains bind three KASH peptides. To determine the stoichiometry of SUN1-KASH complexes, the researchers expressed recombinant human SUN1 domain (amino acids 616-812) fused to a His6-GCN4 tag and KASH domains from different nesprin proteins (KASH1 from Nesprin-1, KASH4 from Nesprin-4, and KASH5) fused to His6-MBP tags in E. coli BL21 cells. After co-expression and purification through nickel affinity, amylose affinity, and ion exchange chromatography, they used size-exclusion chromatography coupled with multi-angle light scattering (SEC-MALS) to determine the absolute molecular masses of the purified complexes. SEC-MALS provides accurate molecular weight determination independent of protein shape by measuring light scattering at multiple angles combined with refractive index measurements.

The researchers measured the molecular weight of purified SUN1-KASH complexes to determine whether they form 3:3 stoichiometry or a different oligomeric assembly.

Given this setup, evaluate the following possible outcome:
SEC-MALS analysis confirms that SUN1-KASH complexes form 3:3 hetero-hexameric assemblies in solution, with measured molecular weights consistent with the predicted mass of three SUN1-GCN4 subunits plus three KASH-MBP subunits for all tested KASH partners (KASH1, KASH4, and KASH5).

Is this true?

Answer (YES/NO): NO